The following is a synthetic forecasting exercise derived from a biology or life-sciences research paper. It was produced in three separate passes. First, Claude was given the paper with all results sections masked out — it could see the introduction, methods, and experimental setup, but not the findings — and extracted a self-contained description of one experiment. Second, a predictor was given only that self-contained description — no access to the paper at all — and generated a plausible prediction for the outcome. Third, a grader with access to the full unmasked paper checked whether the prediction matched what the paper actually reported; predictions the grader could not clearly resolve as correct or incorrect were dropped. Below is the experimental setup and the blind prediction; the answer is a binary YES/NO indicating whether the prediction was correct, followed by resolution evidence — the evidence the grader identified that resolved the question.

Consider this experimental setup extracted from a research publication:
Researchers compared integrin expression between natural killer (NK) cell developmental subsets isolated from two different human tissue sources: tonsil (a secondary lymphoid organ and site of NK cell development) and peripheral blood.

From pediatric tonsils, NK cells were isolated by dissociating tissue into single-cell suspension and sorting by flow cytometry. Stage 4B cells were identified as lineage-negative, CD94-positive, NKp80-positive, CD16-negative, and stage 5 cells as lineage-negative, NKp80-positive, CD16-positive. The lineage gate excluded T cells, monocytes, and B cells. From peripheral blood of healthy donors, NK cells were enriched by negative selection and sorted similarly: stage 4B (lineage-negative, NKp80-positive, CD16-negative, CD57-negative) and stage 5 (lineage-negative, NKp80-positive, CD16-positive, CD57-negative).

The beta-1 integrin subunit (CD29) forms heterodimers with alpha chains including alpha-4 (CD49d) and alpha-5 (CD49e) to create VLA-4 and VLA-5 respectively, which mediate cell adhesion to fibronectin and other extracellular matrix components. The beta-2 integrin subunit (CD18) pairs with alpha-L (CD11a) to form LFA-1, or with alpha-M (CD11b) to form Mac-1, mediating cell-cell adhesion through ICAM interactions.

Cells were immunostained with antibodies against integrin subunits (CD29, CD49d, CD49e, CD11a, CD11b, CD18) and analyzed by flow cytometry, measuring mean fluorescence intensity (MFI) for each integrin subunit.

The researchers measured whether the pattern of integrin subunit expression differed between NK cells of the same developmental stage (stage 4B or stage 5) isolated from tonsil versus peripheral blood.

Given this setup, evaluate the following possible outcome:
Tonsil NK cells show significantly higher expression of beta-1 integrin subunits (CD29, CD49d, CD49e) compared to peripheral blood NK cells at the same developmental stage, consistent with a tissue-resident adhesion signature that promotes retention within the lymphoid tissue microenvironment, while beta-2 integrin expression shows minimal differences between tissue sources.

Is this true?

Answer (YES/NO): NO